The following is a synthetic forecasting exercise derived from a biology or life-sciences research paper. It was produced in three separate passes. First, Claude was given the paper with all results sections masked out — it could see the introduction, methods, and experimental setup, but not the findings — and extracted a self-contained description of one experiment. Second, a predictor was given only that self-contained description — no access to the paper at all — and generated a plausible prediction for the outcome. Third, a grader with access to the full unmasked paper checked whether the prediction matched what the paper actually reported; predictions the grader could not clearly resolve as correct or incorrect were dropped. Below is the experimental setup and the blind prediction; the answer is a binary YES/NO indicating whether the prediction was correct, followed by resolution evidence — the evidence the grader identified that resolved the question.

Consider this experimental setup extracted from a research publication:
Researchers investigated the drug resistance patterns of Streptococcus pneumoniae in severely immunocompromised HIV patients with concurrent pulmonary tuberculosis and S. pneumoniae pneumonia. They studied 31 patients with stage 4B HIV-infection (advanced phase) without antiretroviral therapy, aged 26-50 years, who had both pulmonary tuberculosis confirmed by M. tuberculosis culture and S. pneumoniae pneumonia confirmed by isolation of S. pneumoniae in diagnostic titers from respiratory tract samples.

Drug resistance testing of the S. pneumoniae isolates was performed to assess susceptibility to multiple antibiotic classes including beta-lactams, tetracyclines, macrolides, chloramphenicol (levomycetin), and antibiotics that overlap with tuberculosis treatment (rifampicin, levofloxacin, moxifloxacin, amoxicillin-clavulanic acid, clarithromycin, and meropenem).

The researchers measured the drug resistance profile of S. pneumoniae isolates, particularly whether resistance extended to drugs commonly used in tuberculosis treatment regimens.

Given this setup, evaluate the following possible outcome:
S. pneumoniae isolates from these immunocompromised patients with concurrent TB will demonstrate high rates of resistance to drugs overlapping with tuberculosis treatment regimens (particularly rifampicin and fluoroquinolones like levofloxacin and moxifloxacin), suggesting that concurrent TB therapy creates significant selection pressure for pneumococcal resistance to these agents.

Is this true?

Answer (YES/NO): NO